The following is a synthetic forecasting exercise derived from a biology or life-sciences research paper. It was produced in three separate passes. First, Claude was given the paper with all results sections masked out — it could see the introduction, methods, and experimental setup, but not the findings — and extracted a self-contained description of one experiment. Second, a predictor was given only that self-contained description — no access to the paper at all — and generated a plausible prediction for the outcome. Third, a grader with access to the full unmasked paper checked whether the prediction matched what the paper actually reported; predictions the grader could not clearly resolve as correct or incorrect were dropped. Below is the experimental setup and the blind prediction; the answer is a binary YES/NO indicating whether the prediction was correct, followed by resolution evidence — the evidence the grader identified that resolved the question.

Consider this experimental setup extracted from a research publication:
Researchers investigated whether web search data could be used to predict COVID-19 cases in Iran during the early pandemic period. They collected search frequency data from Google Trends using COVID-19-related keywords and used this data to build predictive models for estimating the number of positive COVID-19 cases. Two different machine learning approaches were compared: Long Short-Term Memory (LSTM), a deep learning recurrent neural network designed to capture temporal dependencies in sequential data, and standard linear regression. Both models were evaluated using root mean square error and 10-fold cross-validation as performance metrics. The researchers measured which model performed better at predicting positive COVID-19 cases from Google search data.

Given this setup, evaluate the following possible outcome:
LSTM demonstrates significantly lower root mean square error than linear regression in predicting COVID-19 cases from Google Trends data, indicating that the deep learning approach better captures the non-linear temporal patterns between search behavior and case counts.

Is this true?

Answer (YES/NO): NO